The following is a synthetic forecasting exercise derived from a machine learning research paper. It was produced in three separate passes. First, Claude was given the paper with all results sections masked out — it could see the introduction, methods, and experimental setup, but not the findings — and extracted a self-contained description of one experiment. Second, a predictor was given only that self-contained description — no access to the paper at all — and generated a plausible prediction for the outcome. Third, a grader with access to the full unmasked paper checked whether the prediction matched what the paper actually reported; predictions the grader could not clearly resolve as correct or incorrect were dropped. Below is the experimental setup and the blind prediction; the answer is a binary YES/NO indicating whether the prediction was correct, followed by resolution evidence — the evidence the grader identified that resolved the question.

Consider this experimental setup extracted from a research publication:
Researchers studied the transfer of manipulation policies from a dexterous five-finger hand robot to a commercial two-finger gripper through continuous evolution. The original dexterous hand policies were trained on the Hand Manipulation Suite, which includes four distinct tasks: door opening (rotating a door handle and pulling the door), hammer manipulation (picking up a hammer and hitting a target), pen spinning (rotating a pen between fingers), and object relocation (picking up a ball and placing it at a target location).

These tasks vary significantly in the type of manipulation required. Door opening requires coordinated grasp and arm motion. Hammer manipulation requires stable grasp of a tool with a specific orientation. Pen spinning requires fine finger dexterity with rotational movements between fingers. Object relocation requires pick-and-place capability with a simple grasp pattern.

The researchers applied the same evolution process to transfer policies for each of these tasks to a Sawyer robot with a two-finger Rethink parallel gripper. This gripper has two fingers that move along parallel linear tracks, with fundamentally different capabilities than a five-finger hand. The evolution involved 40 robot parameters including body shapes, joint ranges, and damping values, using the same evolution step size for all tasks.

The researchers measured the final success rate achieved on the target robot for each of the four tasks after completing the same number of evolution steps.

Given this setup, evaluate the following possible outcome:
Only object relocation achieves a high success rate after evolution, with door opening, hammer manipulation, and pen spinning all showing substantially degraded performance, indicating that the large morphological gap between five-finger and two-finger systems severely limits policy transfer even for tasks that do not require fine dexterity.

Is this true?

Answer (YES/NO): NO